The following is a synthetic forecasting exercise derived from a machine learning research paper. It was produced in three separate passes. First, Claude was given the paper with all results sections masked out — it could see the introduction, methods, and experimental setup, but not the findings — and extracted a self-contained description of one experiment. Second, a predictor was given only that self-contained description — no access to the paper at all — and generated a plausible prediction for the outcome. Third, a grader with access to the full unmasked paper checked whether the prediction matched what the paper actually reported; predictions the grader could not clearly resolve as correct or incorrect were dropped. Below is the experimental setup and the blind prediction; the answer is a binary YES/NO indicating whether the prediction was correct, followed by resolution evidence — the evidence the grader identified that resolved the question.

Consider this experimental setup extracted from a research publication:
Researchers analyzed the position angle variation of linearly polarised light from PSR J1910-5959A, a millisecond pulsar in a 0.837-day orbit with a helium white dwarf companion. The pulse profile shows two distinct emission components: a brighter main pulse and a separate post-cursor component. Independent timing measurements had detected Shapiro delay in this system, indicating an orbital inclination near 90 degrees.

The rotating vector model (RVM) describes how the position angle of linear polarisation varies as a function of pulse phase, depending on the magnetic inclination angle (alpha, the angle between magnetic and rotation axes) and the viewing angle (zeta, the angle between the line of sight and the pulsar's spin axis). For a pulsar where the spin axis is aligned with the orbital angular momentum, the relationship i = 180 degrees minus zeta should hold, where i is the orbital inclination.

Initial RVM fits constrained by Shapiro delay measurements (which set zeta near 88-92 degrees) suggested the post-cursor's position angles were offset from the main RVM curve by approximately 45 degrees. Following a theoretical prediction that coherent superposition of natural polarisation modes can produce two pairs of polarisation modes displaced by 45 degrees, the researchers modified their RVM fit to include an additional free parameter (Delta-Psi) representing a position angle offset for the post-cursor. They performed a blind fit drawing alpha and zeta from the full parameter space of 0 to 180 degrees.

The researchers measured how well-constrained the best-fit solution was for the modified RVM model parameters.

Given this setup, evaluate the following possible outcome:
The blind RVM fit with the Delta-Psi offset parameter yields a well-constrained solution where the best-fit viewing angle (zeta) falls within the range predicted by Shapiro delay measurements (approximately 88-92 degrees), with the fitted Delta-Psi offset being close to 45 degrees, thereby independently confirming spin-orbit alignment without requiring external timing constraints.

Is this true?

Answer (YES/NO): YES